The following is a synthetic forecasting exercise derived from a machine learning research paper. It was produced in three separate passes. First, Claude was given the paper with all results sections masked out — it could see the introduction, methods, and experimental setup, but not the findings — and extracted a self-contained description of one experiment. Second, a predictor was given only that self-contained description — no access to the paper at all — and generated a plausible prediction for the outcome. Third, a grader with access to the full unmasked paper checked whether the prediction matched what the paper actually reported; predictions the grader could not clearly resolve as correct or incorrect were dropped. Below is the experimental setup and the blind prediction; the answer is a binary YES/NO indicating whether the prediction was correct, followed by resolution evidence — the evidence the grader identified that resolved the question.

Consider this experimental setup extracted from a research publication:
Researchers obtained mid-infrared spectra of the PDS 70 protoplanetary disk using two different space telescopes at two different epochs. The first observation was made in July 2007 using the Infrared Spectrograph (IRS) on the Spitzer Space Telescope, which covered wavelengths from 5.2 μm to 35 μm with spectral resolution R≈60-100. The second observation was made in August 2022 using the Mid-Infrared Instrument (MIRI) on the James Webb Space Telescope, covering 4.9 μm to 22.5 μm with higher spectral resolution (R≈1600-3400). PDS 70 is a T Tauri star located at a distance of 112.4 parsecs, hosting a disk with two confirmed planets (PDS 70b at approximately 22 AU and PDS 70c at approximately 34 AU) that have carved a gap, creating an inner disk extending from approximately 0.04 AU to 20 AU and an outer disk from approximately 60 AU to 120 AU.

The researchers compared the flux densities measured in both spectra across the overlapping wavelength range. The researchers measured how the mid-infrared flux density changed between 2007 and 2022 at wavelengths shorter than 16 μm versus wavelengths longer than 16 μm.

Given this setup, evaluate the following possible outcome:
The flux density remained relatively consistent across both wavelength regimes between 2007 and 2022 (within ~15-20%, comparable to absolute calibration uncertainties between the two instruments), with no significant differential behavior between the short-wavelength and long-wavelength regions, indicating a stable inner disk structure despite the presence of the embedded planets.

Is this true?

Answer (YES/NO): NO